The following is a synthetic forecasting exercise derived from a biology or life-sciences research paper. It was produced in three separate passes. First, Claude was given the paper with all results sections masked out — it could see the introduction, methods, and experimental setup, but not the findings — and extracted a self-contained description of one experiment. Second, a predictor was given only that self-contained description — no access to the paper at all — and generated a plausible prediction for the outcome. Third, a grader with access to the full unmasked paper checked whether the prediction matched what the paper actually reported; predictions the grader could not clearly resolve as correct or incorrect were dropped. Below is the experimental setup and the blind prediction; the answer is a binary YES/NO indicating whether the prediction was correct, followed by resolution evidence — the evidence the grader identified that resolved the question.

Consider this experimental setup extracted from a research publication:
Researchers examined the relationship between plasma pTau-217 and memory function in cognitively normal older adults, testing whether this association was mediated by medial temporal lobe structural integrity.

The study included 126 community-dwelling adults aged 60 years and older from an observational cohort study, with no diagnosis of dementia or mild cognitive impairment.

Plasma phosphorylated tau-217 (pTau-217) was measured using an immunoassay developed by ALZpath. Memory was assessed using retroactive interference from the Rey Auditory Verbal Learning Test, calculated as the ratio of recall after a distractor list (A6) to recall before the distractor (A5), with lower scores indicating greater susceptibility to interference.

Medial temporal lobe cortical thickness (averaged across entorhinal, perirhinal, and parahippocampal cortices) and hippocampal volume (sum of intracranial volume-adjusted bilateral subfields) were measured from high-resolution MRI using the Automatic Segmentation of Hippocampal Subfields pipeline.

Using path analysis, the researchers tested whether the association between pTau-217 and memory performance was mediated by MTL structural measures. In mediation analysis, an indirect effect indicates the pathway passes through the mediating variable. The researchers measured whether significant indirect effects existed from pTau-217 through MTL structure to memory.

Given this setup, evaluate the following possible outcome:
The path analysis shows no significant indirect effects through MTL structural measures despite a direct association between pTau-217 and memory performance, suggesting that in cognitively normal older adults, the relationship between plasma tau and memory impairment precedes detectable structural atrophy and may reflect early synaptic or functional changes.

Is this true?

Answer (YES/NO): NO